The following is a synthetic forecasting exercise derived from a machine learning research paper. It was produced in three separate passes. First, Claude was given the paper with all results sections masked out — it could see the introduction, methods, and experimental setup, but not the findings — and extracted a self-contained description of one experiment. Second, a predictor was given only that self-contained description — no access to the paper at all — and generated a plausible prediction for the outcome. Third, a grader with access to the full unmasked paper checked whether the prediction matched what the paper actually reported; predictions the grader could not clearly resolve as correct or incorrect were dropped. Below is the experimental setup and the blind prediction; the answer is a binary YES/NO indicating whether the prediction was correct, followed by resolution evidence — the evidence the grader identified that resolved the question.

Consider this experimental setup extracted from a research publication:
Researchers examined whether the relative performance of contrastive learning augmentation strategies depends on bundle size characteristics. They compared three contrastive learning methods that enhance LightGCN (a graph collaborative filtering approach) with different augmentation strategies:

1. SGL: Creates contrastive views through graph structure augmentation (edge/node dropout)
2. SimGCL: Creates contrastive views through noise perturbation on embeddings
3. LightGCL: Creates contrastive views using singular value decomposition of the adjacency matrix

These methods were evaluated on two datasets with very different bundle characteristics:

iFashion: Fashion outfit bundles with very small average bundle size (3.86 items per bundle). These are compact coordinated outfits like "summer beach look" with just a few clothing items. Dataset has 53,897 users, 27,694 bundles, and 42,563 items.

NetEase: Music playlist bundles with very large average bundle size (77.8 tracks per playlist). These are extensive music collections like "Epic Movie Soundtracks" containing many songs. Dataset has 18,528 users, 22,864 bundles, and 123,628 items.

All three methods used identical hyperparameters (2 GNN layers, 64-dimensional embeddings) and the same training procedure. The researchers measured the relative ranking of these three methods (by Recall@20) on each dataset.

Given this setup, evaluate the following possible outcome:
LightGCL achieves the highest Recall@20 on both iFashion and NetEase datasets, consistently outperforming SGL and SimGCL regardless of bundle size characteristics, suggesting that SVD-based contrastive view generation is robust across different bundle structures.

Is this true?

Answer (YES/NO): YES